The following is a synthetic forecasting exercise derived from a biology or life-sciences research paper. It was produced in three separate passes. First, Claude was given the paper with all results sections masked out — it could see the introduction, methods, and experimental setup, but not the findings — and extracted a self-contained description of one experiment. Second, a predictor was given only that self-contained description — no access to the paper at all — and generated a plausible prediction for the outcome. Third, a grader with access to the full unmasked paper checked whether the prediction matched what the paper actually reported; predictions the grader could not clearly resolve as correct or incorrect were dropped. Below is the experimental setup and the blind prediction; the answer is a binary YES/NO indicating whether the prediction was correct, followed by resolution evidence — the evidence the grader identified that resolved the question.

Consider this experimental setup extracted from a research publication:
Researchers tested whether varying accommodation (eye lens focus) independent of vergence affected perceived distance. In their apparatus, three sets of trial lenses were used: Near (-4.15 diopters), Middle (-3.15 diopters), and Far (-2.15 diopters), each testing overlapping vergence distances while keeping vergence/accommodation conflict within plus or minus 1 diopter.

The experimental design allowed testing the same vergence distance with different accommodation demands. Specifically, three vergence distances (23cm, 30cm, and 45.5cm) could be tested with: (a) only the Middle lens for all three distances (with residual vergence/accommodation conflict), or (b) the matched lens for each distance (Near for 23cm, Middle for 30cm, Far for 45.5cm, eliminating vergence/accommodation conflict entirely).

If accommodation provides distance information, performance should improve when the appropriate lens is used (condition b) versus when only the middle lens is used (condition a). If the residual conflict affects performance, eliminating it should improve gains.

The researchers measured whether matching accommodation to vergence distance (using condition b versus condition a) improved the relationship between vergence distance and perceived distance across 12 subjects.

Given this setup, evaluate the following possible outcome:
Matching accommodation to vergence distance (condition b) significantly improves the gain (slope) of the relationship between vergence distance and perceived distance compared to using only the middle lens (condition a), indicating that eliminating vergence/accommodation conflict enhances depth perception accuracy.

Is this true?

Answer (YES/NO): NO